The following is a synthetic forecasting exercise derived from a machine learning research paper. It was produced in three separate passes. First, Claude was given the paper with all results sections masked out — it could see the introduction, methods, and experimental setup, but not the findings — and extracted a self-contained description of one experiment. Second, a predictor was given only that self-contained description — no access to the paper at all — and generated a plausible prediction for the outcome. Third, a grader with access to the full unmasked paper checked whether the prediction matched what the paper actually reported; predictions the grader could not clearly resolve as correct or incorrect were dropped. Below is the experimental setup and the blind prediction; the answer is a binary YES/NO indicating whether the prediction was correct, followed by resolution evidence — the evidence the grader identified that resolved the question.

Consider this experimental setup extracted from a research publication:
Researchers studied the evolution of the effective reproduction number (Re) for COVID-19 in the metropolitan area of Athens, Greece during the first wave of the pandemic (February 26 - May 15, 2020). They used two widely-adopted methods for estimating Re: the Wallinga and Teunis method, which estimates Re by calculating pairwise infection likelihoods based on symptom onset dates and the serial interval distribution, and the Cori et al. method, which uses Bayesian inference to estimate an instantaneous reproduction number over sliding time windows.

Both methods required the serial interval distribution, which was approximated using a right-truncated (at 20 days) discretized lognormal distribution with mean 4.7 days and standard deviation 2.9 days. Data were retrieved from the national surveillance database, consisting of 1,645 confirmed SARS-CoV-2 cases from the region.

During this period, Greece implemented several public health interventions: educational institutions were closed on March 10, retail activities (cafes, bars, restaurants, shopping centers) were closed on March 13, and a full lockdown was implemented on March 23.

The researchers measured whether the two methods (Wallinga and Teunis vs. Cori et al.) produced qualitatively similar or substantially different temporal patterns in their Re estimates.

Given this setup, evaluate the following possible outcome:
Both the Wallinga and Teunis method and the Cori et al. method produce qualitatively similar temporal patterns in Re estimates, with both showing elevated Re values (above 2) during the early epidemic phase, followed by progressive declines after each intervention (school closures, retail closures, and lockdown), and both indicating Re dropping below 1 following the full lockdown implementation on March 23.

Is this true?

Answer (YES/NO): NO